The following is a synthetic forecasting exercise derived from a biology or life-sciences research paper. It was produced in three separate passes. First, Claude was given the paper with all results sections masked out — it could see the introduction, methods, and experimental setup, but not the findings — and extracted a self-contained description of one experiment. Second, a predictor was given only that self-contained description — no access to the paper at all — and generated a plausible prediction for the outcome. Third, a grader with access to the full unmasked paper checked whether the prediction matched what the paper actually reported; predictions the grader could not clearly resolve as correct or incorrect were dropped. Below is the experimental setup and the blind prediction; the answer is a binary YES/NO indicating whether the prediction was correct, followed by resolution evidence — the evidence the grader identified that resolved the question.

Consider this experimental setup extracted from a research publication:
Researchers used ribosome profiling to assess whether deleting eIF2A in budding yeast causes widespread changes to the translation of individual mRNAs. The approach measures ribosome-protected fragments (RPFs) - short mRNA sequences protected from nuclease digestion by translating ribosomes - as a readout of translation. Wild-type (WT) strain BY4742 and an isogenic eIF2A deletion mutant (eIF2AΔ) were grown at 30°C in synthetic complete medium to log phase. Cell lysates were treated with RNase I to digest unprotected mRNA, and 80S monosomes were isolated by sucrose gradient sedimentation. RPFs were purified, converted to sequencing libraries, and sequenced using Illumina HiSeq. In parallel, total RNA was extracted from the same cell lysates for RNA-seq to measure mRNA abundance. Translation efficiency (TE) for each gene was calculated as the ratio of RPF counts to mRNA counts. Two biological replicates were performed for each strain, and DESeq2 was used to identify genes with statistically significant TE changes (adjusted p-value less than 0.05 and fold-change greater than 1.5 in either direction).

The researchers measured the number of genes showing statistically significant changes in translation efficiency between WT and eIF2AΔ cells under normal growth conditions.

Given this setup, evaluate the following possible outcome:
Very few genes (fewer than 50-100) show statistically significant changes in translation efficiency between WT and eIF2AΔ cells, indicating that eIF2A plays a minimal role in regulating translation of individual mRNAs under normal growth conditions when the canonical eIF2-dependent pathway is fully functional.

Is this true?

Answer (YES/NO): YES